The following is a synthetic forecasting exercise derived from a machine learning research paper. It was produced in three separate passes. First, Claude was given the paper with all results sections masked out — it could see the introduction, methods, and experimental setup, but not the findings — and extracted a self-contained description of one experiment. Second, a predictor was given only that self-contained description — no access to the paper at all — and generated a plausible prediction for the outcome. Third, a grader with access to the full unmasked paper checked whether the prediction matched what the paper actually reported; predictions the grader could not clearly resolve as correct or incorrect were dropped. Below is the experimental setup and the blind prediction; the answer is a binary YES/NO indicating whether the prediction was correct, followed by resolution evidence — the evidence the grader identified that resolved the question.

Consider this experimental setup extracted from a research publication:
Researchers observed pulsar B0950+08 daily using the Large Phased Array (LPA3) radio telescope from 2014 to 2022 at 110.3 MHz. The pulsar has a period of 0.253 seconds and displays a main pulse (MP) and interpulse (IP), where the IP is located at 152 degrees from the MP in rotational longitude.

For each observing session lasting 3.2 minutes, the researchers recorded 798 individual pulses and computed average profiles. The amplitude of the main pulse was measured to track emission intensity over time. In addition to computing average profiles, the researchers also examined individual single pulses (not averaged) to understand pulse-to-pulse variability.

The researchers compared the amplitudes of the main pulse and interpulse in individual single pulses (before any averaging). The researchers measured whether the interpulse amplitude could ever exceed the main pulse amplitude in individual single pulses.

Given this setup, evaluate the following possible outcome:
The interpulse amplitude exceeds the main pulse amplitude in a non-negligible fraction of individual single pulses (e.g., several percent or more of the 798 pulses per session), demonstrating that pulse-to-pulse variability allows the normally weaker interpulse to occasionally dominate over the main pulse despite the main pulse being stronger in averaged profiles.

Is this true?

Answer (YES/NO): NO